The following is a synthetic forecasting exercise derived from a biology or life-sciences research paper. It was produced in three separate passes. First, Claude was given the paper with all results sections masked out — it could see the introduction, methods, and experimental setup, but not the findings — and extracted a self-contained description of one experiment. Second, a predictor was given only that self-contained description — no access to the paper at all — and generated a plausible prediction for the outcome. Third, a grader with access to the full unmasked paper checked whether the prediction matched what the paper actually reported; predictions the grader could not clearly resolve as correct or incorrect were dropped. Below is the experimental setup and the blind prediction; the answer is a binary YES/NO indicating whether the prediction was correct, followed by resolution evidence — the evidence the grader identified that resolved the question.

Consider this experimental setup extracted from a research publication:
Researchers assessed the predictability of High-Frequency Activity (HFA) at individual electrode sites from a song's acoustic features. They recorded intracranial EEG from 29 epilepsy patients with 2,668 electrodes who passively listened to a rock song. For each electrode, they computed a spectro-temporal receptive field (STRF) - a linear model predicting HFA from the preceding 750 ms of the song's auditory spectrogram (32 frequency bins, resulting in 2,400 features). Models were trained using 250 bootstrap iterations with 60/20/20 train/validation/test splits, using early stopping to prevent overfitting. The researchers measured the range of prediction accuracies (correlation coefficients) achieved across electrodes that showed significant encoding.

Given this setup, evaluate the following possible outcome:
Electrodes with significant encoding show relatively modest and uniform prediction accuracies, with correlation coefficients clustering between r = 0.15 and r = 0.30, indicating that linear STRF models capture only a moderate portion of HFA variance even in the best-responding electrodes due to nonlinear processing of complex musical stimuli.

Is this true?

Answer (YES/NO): NO